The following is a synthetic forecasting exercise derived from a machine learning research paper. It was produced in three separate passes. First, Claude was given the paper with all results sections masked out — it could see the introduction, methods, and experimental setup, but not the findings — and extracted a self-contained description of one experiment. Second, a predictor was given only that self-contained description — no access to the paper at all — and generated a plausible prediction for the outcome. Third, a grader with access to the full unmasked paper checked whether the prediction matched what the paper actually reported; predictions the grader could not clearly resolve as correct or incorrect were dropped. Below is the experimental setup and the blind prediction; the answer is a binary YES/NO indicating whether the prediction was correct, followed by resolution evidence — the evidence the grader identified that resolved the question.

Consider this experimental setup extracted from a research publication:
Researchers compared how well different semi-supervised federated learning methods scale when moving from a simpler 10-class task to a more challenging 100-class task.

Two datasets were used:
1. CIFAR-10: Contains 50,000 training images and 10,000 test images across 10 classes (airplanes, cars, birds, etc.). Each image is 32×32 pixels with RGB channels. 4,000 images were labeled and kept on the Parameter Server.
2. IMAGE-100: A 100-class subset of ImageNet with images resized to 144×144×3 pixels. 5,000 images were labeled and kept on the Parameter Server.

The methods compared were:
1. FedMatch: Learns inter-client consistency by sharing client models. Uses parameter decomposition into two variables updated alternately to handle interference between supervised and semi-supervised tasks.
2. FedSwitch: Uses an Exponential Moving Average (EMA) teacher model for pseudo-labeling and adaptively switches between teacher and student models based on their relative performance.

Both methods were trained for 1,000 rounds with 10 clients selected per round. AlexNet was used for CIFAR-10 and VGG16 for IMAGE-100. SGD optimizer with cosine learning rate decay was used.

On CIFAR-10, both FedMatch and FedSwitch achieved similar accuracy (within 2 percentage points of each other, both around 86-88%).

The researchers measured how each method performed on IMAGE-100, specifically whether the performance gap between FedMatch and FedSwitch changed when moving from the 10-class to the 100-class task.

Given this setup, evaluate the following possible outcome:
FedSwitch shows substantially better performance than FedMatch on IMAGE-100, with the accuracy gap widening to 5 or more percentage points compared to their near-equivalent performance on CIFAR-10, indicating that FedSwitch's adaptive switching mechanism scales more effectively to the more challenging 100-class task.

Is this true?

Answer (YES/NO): YES